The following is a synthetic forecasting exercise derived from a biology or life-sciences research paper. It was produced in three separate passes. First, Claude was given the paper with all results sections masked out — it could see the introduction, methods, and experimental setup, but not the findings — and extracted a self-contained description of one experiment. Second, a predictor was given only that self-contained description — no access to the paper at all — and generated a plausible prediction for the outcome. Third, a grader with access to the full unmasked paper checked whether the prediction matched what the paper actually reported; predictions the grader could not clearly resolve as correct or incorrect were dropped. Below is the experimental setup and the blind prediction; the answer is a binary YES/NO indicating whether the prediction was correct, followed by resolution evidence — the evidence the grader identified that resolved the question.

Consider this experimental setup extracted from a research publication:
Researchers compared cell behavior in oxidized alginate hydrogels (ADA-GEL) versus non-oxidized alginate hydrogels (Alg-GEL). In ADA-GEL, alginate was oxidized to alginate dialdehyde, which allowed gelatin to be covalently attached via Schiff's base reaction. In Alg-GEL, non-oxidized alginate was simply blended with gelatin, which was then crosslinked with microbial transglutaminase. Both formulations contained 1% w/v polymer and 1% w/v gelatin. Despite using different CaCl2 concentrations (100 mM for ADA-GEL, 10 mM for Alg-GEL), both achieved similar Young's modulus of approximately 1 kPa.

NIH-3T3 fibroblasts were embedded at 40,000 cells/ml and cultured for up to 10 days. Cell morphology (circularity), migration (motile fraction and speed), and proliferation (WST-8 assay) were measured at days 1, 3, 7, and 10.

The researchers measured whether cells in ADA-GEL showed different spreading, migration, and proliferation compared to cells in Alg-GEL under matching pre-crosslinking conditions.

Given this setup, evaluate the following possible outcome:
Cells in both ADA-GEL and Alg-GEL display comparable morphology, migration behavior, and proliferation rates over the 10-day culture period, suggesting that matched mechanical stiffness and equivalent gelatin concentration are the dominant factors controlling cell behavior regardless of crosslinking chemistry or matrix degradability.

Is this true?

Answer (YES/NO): NO